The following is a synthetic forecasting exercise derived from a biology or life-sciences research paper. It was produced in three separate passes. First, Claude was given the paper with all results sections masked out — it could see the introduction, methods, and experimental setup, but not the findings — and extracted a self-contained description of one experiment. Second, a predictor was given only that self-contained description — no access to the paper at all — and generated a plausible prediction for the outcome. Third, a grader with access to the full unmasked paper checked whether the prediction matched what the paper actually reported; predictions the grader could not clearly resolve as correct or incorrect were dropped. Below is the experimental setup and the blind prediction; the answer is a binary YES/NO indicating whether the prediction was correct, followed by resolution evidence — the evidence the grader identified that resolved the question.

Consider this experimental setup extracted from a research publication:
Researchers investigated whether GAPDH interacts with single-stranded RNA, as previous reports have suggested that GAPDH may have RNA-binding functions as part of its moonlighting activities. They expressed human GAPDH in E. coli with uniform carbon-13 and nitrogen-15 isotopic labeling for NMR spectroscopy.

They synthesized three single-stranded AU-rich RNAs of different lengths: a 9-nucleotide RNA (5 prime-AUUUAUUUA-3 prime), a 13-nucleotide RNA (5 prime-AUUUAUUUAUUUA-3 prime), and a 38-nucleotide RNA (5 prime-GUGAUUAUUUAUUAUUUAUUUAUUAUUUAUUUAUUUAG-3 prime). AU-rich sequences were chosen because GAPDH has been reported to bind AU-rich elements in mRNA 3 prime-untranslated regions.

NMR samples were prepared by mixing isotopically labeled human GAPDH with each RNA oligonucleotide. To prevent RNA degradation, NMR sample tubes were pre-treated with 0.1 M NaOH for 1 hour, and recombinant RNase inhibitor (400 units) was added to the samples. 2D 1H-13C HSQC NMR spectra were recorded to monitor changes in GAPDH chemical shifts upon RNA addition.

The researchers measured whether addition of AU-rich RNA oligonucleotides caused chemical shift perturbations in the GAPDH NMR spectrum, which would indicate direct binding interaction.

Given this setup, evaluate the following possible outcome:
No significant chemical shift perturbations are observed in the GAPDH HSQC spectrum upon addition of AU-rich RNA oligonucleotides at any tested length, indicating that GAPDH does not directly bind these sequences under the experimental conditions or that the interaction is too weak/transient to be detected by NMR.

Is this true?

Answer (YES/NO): NO